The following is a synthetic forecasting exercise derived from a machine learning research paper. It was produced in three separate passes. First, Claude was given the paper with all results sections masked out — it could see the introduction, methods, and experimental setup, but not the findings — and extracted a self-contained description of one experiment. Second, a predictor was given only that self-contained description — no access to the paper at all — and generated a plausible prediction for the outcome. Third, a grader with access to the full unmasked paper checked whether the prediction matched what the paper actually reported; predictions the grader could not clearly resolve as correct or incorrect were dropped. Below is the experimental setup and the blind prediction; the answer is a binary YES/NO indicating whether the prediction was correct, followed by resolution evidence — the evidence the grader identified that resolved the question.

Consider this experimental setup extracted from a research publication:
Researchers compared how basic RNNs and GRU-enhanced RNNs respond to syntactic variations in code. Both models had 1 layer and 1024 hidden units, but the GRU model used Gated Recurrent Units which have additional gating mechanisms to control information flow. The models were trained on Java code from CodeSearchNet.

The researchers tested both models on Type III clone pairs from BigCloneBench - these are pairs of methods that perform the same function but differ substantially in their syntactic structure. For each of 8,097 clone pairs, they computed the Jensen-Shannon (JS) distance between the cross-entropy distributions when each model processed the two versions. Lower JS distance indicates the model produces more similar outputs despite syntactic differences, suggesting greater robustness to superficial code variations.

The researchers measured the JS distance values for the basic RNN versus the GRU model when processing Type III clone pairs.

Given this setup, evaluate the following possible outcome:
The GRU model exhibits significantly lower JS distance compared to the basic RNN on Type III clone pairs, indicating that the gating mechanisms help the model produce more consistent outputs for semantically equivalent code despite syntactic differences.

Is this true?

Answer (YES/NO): NO